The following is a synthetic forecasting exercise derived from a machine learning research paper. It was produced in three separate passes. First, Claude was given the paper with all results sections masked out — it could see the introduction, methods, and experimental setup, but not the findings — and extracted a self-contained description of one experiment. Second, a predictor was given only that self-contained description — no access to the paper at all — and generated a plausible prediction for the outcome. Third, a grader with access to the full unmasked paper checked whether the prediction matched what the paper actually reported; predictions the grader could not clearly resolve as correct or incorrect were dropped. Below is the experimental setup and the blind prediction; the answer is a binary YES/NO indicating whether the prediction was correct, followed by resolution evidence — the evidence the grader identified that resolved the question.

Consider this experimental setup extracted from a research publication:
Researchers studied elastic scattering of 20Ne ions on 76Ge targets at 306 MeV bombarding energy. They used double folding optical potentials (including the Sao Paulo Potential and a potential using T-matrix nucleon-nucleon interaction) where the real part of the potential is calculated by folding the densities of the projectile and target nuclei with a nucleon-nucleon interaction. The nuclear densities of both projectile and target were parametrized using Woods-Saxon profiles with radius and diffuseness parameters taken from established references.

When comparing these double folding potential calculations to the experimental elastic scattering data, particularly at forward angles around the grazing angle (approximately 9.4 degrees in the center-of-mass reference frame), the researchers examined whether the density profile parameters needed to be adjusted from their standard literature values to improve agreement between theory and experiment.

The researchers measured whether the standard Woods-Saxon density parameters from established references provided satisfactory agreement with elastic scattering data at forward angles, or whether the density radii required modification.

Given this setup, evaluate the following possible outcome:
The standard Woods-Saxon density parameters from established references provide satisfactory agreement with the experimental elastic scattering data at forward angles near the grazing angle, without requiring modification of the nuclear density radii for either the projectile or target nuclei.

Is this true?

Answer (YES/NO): NO